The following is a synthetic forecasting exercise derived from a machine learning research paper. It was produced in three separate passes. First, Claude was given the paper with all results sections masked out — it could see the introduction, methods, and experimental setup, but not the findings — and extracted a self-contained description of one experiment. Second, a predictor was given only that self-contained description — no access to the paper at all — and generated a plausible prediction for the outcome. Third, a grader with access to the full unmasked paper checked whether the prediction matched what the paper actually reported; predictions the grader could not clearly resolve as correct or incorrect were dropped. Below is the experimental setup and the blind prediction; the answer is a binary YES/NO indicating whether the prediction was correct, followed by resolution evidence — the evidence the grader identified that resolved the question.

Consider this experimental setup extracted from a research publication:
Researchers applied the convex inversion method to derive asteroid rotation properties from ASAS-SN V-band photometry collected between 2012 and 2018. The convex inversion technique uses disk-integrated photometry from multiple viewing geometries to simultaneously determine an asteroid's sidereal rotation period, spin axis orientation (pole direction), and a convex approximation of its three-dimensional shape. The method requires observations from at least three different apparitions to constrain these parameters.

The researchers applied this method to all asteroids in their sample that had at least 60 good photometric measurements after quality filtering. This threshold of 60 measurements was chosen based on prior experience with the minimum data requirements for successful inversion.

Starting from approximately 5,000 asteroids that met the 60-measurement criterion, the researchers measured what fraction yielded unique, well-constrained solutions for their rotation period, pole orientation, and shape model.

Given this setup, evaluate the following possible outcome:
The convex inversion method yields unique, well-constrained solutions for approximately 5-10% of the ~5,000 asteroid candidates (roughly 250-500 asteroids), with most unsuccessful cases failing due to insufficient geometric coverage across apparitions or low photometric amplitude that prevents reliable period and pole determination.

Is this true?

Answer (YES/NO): NO